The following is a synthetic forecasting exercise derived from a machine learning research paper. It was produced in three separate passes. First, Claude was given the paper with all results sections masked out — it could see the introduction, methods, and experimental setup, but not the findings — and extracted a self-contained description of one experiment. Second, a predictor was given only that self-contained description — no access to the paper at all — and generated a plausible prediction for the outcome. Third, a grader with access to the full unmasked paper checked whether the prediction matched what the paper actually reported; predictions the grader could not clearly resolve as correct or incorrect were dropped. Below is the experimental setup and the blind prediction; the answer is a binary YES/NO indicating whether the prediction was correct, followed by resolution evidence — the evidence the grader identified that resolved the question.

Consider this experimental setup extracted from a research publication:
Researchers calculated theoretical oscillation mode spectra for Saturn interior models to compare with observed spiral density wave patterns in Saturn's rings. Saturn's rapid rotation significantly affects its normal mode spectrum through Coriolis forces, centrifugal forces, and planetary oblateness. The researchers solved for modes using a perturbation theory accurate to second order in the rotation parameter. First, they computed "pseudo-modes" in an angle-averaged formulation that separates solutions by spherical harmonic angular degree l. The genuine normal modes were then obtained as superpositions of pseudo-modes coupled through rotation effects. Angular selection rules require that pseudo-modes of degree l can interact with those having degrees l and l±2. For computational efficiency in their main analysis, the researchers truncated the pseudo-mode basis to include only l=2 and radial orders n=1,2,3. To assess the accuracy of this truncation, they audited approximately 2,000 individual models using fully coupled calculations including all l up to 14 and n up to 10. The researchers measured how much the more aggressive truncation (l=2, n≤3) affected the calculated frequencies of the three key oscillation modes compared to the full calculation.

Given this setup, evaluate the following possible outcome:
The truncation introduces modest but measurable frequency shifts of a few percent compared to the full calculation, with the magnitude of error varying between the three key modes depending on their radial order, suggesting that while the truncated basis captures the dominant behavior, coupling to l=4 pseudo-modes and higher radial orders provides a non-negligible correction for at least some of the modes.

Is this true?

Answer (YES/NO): NO